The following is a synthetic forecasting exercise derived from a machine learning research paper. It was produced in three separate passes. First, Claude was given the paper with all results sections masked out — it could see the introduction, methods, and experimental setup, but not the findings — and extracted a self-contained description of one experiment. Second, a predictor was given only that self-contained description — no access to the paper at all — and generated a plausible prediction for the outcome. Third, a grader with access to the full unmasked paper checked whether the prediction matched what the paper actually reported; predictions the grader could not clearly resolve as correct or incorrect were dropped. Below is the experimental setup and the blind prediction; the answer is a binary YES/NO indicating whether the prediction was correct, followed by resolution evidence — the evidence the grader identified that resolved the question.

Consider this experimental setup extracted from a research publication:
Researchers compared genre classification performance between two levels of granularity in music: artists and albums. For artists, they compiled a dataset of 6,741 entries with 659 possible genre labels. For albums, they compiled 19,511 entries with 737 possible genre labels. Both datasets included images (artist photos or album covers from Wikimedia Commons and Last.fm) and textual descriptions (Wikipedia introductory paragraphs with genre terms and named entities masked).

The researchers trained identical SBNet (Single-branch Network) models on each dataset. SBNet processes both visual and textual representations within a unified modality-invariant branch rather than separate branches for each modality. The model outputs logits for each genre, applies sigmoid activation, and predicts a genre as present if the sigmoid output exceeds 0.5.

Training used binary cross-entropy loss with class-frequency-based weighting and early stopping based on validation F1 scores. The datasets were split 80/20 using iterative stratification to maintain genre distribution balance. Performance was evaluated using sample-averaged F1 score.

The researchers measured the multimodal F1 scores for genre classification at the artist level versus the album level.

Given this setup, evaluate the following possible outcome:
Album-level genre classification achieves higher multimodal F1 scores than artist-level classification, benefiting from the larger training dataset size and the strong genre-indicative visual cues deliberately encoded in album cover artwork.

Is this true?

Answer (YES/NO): YES